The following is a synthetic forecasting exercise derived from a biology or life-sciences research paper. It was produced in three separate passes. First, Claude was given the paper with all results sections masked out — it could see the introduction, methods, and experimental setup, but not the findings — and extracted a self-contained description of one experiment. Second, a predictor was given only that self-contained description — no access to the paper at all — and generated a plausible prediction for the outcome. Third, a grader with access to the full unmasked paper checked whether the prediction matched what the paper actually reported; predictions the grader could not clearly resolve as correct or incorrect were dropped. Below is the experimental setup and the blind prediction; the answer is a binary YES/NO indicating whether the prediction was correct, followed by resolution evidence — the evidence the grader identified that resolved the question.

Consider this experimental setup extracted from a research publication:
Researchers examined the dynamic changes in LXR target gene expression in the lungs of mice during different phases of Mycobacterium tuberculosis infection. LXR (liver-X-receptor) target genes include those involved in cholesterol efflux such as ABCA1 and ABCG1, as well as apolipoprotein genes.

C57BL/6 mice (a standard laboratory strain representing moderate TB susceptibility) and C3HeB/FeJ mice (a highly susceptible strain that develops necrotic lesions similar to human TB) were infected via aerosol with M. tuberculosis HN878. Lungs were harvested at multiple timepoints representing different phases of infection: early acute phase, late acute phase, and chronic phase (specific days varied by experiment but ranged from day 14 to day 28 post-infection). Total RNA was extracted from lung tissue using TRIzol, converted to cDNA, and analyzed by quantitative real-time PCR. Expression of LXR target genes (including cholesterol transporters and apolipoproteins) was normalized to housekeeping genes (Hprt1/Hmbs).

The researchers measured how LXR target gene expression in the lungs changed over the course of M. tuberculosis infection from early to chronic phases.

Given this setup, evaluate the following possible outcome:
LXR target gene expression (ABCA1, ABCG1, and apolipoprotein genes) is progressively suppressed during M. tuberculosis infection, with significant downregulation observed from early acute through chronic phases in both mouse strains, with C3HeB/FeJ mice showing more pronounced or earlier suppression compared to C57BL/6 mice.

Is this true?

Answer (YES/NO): NO